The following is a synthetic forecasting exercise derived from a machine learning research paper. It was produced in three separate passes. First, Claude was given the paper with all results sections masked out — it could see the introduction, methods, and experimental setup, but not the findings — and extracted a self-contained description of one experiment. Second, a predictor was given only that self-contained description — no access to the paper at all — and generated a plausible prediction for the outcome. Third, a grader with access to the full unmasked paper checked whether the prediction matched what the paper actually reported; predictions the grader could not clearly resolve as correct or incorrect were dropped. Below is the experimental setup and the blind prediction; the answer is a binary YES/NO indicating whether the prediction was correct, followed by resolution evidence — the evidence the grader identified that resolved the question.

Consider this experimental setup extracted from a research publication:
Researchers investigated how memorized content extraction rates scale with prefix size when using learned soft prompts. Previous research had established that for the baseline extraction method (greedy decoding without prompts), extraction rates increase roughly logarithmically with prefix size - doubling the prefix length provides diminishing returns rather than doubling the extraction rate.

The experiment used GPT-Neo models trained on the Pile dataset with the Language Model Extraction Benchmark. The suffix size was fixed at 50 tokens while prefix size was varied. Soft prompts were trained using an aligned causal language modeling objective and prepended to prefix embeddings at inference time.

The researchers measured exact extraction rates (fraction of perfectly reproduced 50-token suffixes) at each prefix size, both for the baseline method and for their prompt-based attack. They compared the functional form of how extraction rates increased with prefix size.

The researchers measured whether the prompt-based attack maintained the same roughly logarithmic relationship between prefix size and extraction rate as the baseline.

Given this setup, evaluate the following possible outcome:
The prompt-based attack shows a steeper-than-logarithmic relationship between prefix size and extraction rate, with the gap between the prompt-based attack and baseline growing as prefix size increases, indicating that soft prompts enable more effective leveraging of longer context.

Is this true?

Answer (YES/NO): NO